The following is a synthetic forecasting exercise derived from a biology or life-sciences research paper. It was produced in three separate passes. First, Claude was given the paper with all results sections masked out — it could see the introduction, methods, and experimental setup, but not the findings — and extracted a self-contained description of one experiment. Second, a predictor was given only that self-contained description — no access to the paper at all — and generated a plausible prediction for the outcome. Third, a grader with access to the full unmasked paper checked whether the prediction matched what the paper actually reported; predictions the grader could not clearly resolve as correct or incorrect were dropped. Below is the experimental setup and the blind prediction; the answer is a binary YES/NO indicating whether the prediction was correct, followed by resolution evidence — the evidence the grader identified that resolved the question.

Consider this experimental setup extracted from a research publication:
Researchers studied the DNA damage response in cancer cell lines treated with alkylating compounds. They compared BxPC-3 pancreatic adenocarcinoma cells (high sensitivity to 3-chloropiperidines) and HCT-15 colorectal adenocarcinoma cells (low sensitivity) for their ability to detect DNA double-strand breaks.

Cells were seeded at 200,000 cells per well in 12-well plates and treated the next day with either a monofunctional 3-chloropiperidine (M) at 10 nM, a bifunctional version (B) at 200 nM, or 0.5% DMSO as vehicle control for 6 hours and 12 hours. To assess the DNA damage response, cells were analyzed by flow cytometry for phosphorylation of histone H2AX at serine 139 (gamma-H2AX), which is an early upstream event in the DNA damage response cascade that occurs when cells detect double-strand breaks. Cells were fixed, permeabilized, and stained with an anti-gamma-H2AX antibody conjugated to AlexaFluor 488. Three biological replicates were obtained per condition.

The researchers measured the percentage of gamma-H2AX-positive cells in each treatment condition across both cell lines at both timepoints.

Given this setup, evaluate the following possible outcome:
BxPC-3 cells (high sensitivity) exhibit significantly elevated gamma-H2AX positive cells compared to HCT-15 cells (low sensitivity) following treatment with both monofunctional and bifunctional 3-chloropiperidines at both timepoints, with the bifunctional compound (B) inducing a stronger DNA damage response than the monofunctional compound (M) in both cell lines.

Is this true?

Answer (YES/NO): NO